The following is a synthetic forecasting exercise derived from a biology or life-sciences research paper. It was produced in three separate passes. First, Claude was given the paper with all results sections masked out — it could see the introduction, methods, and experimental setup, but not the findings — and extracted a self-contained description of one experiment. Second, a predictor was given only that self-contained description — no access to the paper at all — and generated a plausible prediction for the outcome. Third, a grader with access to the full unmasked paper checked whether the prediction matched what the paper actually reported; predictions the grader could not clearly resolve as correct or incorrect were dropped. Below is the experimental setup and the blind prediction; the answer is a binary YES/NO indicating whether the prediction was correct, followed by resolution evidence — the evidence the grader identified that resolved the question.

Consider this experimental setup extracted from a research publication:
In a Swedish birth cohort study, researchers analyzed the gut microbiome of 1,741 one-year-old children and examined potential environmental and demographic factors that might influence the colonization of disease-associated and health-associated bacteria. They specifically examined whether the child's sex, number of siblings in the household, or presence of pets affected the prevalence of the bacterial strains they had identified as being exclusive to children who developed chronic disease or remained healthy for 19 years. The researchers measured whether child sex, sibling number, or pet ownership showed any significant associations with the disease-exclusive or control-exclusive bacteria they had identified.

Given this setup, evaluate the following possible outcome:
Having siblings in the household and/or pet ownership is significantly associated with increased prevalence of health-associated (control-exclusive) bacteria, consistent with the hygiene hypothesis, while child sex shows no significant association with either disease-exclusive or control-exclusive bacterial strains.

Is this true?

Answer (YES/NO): NO